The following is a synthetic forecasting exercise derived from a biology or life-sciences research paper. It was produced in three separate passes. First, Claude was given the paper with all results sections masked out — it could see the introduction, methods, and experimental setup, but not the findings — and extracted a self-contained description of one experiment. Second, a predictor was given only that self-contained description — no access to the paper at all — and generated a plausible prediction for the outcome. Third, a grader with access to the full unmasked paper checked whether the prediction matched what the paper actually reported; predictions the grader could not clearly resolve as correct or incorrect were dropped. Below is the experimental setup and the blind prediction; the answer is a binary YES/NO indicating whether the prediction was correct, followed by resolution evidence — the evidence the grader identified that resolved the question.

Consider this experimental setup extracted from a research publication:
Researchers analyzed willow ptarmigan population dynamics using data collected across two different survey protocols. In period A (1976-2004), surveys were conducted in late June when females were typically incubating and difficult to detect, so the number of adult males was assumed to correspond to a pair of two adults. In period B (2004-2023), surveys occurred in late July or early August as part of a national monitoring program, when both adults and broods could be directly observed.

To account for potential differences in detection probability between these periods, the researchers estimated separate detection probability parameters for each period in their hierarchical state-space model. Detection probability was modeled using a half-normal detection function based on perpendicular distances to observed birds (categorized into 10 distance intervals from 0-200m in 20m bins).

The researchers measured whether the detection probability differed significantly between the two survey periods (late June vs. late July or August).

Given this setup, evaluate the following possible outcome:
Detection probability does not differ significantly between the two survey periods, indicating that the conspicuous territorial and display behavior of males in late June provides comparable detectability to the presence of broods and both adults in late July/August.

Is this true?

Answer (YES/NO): YES